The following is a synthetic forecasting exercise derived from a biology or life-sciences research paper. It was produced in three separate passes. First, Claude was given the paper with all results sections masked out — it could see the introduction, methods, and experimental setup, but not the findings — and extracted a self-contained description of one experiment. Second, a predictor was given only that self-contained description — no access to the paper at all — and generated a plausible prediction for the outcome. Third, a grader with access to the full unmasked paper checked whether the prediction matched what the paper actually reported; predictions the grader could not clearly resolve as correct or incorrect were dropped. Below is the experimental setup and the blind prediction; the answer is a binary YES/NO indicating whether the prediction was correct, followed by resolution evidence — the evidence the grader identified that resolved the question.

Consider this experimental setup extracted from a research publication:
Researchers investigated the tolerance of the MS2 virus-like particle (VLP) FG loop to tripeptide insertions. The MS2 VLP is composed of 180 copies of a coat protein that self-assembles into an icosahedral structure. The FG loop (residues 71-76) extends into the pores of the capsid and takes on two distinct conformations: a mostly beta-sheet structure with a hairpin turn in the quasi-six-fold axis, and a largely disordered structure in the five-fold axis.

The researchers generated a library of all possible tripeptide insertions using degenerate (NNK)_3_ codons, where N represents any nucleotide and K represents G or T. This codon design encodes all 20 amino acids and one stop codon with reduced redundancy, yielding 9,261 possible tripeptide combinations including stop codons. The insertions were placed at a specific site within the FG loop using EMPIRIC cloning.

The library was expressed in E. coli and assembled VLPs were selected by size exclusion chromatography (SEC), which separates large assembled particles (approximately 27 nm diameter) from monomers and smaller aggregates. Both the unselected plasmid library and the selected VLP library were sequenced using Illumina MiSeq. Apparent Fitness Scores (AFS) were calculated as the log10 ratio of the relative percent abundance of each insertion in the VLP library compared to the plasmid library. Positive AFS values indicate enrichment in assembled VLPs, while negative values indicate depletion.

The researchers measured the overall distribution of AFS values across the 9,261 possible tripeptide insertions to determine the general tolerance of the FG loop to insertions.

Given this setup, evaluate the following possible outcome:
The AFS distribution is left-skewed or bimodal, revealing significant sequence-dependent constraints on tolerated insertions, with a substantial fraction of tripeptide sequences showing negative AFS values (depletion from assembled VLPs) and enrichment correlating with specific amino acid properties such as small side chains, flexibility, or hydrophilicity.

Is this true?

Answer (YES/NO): YES